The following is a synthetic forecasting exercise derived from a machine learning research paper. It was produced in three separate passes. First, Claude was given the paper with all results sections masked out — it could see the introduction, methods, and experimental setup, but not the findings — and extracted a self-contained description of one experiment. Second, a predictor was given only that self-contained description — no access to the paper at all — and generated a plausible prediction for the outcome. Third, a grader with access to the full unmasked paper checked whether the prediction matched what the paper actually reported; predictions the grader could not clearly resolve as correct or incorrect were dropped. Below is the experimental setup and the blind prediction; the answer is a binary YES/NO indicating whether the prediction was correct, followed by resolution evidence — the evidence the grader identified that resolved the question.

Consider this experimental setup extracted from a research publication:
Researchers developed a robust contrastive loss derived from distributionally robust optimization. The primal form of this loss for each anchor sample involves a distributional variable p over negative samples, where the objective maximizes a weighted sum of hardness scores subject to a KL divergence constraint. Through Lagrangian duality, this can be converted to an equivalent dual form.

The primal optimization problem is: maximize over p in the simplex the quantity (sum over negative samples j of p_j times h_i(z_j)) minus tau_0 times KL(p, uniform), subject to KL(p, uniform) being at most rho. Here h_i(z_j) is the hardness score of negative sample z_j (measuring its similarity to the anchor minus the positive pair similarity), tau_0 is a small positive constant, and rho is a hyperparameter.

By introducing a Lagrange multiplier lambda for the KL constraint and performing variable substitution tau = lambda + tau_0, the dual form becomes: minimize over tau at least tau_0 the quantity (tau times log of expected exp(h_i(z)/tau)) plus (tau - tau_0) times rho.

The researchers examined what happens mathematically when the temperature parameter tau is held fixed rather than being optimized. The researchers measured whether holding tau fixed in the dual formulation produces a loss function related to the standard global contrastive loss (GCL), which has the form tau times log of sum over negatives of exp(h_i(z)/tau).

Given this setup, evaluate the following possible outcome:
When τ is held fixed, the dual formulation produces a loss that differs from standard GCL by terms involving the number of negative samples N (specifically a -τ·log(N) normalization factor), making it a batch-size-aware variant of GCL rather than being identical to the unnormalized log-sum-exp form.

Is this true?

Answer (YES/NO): NO